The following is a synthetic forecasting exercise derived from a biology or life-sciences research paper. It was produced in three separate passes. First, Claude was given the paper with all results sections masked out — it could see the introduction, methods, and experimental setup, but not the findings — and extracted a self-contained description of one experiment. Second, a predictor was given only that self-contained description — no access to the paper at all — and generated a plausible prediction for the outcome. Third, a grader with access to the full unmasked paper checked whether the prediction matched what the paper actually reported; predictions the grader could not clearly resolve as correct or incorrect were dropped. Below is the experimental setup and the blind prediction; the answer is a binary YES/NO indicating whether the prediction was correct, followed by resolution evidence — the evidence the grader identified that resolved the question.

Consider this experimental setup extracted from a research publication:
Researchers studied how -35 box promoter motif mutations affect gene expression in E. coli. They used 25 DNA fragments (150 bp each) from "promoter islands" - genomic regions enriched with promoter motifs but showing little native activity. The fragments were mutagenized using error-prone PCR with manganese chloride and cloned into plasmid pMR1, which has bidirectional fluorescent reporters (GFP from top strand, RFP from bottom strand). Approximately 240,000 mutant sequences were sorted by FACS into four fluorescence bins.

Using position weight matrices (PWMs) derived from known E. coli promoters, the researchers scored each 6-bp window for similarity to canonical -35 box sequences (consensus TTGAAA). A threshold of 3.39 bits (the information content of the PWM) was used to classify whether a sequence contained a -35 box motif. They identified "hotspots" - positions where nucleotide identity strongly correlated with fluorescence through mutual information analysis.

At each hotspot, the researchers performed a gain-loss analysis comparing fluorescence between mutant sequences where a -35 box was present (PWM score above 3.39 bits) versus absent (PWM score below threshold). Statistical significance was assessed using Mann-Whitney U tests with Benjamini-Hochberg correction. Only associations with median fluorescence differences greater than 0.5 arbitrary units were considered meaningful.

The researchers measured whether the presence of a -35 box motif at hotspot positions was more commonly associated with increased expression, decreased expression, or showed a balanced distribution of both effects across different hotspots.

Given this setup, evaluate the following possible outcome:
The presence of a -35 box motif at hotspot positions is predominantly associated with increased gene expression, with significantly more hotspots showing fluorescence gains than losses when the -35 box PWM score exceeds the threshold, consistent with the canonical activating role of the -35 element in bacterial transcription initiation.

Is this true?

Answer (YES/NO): NO